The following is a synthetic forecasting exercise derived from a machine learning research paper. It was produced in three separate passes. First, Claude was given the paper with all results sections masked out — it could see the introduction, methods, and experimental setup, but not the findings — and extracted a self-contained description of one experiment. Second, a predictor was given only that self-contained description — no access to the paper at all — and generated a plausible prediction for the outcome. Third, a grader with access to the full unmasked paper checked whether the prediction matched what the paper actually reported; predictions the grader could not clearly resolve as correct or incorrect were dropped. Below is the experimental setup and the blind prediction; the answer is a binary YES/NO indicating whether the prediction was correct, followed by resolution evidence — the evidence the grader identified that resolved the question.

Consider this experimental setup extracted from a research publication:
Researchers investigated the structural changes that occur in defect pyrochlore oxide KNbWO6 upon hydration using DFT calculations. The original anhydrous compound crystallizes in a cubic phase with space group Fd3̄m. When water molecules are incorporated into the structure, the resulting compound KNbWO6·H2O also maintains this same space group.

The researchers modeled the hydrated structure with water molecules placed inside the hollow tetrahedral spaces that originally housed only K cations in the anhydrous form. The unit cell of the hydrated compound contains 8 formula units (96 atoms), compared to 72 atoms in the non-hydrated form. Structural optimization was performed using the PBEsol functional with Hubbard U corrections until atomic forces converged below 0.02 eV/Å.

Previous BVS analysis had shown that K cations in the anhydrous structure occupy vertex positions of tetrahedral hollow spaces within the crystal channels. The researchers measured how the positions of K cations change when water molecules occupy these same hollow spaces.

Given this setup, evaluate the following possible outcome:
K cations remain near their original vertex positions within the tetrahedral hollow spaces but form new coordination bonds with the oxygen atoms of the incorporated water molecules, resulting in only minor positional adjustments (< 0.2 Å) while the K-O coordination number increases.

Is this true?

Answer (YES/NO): NO